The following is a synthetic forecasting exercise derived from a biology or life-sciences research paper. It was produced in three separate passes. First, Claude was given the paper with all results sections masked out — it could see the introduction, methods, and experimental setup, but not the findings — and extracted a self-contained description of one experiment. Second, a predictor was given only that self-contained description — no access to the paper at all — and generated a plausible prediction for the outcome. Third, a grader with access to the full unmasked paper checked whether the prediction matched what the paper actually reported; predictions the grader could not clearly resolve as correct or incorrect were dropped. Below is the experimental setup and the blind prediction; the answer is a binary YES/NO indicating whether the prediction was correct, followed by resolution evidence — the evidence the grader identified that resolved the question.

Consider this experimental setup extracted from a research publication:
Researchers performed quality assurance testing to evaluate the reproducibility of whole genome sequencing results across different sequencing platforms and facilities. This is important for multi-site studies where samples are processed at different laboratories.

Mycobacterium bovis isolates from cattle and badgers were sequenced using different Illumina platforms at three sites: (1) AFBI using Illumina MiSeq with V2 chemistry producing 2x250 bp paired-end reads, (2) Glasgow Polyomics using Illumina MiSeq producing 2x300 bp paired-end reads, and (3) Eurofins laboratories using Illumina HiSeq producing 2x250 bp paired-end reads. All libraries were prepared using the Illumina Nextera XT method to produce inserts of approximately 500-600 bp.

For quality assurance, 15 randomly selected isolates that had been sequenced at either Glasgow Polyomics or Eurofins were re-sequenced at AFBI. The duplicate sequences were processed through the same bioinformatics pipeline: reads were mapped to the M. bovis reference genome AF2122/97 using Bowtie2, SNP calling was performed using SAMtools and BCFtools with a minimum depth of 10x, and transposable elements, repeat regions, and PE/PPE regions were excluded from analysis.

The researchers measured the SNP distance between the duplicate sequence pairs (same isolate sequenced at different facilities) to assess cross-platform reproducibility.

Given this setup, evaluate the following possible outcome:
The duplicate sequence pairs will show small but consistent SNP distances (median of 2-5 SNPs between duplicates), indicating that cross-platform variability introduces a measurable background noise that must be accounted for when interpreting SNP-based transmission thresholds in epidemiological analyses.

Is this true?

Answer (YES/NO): NO